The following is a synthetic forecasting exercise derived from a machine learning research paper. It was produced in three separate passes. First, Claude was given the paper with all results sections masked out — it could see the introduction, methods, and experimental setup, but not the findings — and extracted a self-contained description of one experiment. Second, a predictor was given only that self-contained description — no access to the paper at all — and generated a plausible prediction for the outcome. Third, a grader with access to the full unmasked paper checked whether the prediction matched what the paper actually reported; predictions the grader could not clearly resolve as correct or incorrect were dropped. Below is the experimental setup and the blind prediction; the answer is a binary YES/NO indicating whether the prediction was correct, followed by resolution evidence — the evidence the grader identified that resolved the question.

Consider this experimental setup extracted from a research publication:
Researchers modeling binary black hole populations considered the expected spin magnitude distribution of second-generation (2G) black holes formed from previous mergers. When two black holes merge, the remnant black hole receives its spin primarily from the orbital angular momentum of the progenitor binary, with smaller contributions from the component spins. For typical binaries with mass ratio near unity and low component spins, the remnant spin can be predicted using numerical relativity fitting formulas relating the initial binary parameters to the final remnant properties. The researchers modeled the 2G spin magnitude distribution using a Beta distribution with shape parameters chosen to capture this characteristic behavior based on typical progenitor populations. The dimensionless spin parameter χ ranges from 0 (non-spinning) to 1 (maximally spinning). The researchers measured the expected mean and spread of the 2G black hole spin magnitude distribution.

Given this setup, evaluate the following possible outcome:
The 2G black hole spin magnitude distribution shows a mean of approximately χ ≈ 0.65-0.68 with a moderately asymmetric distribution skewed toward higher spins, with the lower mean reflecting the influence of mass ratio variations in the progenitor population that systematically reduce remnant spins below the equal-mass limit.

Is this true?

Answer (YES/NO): NO